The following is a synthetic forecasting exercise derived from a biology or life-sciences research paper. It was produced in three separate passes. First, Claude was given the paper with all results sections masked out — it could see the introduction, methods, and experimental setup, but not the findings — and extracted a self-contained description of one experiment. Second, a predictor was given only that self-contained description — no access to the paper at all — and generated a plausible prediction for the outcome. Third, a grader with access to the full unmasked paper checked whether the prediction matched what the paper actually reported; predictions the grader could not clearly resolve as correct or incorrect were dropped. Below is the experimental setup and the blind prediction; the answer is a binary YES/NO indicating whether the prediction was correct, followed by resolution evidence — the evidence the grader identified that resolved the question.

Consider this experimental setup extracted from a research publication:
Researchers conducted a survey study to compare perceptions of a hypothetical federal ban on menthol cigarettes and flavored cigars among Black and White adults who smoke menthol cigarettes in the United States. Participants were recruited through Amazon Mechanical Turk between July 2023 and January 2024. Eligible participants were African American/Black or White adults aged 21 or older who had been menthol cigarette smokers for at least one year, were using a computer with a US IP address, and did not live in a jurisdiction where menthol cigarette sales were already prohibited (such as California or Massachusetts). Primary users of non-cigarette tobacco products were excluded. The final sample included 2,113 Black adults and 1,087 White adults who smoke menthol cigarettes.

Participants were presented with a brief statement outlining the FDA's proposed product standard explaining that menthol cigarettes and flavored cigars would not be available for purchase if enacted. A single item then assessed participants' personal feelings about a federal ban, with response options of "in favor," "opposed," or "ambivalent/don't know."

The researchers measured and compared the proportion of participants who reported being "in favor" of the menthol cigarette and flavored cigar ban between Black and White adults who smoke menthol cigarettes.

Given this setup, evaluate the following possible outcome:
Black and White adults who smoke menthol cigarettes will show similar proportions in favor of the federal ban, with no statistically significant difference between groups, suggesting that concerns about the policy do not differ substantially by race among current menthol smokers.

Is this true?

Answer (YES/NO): YES